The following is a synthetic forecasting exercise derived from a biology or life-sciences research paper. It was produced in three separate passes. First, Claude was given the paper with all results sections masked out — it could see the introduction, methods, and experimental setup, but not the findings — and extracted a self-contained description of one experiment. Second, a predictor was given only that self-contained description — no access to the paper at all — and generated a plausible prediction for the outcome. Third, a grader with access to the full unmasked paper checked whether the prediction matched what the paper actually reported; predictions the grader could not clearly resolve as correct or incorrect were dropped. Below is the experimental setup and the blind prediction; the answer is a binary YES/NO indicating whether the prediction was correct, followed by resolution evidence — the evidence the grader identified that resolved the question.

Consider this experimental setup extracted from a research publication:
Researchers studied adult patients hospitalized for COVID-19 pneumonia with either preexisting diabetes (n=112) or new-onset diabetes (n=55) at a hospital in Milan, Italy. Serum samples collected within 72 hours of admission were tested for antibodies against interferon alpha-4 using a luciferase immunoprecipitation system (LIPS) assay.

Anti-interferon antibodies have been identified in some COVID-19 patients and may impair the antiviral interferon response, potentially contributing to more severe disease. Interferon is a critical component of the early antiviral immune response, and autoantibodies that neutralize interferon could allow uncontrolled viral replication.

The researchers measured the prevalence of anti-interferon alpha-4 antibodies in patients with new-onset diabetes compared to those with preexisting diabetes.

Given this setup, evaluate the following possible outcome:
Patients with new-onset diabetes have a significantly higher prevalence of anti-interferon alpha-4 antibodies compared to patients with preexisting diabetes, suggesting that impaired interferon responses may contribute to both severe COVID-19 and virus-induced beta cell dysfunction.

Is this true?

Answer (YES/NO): NO